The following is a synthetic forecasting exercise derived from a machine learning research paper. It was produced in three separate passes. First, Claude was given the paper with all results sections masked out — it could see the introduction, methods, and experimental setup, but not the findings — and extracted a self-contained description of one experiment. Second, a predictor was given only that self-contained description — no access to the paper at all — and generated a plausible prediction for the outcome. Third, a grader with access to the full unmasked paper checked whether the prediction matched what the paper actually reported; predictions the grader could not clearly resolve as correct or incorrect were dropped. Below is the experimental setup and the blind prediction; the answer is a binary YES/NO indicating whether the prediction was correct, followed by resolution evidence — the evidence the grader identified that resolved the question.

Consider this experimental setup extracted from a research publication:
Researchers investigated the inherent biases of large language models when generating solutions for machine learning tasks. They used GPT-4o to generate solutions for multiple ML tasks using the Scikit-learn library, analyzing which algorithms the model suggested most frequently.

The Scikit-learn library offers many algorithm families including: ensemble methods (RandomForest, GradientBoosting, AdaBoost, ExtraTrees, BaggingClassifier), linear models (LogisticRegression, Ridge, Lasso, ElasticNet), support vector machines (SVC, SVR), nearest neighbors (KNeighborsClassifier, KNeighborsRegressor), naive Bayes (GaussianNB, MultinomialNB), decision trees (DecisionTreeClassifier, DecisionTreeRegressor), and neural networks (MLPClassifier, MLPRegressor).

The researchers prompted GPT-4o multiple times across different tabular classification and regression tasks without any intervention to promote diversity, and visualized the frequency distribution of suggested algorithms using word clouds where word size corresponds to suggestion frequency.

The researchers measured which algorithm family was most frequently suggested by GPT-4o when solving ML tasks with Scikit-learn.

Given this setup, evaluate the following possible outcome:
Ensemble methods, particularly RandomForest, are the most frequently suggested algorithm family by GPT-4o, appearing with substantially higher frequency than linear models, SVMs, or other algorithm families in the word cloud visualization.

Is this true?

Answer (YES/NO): YES